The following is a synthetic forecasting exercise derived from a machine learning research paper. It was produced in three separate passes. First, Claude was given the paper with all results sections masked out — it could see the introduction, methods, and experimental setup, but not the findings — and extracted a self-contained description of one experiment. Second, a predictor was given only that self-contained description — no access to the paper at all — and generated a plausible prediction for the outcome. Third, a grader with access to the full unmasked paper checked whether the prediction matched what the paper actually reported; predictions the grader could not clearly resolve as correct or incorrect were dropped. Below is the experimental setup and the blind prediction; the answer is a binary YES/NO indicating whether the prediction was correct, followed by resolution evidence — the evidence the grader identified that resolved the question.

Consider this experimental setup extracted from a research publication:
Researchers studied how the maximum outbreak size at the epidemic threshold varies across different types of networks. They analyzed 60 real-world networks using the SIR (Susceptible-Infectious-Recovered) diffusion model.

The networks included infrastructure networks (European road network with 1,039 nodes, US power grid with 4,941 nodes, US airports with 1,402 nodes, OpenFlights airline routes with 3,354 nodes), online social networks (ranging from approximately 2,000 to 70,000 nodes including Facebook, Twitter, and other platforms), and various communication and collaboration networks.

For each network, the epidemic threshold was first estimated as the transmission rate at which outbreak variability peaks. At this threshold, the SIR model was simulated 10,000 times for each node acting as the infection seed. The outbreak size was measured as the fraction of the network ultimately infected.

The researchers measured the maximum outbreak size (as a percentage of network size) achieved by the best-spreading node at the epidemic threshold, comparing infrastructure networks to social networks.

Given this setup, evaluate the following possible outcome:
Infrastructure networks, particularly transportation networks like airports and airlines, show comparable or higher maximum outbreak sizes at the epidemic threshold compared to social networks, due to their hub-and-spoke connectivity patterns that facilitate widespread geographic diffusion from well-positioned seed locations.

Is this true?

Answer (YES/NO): YES